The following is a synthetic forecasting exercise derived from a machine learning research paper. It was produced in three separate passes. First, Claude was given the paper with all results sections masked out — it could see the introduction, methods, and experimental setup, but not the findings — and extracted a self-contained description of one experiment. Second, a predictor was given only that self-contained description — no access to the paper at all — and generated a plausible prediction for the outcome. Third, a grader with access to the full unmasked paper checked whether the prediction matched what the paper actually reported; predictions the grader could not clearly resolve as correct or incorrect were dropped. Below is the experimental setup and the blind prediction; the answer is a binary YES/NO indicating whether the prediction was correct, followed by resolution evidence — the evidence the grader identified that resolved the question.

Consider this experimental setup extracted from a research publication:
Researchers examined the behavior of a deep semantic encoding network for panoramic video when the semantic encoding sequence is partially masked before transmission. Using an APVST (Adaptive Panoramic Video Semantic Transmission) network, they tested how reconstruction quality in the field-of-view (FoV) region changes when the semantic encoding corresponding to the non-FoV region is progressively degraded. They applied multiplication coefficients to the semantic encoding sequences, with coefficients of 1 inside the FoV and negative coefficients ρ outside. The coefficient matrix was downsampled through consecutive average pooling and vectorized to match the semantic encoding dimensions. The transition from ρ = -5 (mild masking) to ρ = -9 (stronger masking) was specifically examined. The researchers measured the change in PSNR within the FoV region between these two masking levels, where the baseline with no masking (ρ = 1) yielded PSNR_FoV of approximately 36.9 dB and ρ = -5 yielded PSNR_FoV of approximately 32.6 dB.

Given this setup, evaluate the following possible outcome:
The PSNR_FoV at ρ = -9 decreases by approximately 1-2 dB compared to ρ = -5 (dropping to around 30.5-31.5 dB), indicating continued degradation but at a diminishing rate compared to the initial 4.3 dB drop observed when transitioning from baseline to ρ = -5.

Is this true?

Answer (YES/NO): NO